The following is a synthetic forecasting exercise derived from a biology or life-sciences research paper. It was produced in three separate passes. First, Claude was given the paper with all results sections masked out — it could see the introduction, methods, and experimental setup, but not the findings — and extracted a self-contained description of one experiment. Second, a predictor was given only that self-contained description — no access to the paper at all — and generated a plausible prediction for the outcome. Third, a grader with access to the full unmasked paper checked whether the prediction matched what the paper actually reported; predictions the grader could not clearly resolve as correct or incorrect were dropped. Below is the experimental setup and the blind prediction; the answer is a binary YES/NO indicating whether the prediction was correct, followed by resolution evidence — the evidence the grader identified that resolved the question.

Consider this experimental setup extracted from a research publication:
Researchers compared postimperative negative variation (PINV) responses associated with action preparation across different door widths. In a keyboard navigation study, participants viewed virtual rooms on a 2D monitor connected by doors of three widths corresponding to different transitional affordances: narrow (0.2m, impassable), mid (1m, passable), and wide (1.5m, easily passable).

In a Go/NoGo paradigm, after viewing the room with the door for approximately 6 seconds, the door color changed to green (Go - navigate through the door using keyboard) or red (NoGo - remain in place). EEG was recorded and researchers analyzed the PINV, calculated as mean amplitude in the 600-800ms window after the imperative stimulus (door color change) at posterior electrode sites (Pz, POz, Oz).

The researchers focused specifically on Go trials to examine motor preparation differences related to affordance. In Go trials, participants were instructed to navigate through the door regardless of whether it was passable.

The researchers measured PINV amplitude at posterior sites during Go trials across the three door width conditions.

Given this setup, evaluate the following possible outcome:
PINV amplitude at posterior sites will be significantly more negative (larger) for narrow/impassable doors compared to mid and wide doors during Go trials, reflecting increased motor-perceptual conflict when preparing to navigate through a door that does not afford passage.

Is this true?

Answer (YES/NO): NO